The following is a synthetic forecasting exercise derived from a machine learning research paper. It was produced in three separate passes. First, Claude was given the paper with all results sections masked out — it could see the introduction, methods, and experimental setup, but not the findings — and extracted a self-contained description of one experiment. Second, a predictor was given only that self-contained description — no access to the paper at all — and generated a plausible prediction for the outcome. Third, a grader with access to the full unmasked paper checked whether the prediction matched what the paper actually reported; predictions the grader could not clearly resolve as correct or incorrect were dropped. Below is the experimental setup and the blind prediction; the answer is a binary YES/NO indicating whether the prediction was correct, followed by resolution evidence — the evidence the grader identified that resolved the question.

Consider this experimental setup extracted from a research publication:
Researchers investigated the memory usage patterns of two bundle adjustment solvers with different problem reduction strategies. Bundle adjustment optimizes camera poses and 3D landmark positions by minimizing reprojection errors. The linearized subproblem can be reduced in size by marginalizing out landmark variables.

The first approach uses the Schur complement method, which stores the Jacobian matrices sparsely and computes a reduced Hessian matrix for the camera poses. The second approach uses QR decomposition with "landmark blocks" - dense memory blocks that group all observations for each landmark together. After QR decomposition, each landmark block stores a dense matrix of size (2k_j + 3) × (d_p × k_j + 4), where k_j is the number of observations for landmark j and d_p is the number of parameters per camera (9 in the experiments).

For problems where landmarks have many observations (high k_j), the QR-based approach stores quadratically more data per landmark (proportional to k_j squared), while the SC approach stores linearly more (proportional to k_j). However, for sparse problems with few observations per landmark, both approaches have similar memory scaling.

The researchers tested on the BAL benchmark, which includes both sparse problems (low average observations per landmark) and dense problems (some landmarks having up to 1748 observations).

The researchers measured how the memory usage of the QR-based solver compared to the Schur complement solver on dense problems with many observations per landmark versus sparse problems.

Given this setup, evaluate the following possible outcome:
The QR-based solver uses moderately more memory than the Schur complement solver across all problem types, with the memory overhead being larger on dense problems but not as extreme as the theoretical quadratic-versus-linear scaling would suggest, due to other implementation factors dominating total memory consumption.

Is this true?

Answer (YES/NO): NO